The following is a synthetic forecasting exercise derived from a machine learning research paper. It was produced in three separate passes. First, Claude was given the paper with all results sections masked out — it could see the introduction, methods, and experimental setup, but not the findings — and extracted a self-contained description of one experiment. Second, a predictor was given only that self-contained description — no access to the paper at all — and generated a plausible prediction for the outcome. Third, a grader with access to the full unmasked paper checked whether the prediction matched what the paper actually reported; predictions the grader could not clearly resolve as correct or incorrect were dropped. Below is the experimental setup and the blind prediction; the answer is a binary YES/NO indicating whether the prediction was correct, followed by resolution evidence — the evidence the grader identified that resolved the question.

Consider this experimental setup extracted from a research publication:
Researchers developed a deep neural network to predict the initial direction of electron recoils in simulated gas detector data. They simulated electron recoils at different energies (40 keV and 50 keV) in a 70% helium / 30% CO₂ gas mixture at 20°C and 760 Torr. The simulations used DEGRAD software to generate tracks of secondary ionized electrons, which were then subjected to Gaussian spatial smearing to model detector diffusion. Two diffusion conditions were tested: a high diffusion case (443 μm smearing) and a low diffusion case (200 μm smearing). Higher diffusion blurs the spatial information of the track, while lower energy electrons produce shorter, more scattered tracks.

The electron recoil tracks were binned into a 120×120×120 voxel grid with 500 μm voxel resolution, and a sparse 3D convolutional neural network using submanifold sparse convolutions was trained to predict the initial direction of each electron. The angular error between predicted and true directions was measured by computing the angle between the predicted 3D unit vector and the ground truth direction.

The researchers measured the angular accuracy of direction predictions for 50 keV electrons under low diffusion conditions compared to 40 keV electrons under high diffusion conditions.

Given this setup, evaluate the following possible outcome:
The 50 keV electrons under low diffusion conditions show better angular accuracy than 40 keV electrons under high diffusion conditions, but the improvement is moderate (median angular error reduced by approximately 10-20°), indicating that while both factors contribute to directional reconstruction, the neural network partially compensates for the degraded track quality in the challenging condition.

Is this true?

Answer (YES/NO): NO